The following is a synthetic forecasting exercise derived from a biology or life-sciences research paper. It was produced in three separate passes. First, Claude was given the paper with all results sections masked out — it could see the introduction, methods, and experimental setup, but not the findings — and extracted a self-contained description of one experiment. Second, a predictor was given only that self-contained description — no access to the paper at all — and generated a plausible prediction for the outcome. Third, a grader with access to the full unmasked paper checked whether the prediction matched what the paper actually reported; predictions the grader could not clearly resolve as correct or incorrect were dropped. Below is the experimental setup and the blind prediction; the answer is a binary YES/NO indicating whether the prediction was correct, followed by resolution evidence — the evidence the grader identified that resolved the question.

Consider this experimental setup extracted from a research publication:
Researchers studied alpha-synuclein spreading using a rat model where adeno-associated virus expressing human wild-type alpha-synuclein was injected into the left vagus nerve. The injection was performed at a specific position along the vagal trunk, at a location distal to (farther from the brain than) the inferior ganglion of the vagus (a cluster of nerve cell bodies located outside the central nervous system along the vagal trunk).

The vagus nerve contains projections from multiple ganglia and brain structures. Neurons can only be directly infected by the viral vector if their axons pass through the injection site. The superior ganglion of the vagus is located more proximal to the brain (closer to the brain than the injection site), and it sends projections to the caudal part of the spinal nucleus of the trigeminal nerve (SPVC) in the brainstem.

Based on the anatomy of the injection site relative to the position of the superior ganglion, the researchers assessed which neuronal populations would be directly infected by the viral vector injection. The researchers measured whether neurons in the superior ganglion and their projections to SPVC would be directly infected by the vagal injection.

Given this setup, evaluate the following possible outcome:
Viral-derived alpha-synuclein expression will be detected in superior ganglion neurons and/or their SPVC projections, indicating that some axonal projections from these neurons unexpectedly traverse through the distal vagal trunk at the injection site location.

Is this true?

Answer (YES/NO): NO